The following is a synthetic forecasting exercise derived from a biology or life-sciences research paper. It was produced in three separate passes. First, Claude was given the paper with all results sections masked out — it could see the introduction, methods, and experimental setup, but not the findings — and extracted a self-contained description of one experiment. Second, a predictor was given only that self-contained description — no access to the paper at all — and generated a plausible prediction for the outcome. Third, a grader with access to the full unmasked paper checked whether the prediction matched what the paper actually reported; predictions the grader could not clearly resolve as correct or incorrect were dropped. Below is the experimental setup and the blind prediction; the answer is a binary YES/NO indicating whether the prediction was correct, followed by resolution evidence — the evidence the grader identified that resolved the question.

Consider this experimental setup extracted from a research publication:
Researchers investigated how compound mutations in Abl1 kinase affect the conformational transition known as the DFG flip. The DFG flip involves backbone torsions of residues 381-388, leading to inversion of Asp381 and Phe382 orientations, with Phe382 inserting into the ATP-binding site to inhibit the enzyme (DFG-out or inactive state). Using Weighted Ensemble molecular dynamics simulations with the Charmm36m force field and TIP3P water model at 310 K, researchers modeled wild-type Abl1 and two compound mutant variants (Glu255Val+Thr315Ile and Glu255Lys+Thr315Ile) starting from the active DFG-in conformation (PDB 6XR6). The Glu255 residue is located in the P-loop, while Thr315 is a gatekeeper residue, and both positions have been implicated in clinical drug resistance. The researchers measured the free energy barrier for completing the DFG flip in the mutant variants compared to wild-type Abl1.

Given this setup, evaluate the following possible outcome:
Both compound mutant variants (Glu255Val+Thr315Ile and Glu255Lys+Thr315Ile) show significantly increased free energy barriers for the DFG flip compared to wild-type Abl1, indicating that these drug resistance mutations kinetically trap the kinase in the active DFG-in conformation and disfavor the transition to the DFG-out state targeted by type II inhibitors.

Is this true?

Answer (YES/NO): YES